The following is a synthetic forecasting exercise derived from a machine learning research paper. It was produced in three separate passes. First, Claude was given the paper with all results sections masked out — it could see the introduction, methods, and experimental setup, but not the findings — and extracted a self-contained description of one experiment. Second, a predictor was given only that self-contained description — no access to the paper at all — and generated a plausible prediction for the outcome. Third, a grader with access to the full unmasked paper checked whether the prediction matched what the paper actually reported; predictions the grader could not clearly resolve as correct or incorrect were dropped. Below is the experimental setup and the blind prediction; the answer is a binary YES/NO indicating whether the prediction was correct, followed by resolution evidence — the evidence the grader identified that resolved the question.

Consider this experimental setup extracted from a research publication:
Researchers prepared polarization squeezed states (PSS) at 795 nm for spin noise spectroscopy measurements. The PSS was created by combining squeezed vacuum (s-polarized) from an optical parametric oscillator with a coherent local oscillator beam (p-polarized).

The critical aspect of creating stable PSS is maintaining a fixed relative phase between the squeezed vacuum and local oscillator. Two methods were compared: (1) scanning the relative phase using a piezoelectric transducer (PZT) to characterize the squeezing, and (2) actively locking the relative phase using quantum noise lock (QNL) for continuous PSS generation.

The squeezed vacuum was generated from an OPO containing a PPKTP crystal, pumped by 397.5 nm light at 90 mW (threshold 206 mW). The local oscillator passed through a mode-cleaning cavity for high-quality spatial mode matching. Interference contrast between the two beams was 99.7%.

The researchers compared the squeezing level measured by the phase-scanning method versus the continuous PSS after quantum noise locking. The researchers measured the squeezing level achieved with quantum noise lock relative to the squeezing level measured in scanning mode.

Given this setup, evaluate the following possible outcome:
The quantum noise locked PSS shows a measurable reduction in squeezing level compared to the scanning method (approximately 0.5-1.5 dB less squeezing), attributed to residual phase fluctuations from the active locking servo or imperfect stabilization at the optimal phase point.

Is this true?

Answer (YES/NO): YES